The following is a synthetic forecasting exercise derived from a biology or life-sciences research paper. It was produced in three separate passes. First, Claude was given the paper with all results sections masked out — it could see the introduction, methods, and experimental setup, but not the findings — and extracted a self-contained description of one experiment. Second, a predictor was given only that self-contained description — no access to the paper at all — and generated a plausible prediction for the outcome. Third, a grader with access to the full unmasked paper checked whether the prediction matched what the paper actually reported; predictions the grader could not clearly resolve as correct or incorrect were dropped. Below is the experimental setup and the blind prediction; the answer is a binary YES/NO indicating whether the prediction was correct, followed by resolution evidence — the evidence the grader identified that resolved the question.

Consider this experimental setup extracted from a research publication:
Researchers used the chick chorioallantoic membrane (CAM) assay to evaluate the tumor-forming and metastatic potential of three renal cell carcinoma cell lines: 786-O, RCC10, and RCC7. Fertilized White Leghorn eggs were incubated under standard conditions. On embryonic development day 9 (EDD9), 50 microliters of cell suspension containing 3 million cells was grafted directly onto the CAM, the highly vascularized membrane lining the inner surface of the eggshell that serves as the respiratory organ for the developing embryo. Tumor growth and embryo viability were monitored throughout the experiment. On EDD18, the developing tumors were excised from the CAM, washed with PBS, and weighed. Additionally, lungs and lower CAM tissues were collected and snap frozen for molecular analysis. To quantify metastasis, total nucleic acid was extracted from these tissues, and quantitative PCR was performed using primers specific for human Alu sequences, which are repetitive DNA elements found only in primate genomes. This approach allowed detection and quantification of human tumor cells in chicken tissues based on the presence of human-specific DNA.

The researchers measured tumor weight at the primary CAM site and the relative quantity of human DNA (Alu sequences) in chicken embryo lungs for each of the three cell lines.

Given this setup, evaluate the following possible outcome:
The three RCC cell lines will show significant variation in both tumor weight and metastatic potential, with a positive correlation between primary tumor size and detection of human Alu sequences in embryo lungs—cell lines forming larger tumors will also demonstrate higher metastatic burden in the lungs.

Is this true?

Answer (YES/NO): NO